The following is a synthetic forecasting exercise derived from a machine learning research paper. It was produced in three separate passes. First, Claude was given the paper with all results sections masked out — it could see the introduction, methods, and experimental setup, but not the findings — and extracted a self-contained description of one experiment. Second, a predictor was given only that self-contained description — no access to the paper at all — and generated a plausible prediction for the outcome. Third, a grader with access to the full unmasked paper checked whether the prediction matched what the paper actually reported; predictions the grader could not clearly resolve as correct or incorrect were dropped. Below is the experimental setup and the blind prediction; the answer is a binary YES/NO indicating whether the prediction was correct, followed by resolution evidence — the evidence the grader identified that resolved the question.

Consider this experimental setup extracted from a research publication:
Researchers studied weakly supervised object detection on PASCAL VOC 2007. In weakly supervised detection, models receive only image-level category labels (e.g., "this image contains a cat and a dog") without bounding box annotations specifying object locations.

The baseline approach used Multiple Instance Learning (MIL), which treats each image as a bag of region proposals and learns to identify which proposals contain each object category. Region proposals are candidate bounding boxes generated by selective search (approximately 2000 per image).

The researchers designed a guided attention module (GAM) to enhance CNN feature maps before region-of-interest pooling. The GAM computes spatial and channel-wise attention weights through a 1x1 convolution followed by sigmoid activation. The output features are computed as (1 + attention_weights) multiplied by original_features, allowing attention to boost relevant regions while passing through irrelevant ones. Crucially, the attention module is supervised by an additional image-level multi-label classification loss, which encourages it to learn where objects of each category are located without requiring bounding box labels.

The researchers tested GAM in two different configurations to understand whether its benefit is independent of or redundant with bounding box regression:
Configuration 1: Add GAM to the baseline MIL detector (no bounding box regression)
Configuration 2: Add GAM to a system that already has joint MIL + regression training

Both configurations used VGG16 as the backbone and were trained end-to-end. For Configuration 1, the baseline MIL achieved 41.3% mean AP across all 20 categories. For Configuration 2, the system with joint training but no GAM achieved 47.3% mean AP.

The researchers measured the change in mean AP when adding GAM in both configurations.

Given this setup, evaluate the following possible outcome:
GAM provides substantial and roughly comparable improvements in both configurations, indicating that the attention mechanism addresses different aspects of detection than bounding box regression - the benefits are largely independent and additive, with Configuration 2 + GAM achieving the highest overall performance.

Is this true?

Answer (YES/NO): NO